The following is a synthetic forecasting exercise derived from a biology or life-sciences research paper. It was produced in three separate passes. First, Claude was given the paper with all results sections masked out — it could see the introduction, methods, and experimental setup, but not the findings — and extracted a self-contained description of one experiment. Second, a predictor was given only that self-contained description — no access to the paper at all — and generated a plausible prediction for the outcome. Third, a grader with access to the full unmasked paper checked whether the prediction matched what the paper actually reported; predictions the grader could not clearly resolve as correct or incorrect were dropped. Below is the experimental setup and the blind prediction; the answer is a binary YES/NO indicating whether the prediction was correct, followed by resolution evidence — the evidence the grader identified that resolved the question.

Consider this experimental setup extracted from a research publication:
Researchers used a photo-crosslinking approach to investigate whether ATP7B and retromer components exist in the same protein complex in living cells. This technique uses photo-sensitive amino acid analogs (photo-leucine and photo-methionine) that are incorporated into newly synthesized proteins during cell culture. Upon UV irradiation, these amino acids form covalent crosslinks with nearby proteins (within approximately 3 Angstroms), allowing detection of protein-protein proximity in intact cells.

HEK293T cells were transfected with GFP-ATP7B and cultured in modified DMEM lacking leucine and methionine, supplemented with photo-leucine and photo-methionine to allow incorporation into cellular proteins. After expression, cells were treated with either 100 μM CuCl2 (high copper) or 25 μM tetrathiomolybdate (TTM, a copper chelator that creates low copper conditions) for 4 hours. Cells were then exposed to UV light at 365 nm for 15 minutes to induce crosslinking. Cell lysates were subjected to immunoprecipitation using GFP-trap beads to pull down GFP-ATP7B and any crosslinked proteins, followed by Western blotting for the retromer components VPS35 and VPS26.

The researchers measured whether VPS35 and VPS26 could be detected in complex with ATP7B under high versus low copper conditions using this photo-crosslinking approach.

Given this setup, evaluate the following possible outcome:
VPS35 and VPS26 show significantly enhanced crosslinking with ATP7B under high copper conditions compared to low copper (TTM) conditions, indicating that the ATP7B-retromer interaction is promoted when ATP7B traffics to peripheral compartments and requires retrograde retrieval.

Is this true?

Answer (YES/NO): YES